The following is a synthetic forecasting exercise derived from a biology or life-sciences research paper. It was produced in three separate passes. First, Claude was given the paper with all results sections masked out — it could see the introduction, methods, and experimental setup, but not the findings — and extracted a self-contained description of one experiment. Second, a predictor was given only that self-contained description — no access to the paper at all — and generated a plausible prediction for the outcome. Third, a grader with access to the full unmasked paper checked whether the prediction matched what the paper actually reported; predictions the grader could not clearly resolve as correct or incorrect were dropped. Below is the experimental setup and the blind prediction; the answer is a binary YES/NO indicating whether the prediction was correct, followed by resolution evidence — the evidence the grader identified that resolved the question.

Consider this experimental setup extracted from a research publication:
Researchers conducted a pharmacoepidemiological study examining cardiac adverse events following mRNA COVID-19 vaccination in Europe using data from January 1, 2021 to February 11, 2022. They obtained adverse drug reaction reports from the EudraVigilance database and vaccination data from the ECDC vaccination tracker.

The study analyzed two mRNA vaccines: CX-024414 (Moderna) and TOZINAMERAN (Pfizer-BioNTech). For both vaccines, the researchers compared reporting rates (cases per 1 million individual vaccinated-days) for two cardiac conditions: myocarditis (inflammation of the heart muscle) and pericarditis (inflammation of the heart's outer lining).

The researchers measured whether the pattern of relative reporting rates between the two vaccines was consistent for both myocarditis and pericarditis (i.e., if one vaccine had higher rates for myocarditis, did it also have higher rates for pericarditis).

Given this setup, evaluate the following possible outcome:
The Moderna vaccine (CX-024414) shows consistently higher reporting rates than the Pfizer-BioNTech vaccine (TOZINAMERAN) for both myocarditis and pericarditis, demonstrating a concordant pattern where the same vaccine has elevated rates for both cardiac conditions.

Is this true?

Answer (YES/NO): YES